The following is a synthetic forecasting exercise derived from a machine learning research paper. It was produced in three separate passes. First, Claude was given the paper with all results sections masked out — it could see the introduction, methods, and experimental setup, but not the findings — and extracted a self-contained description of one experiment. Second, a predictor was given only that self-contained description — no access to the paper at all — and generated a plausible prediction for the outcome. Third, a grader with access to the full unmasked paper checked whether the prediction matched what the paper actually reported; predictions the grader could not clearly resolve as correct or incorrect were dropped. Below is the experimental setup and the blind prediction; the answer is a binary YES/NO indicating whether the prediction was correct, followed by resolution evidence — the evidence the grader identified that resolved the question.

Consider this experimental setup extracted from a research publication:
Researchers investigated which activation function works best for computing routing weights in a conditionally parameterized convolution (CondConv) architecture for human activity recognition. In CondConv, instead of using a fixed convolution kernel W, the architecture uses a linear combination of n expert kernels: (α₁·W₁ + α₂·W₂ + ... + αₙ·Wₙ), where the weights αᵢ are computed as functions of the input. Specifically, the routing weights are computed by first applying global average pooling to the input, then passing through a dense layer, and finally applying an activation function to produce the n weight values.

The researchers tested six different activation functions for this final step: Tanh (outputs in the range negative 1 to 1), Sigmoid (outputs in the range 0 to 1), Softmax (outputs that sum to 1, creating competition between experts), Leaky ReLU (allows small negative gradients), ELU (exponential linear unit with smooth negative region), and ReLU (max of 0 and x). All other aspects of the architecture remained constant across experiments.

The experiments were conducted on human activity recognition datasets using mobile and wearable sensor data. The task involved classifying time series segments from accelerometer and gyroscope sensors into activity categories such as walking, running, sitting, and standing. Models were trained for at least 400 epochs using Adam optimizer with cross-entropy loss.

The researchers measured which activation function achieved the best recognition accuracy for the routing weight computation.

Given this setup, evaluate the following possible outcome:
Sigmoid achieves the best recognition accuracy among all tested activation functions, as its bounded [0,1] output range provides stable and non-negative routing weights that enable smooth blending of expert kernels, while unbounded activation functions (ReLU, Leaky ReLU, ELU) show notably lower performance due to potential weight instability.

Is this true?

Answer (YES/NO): YES